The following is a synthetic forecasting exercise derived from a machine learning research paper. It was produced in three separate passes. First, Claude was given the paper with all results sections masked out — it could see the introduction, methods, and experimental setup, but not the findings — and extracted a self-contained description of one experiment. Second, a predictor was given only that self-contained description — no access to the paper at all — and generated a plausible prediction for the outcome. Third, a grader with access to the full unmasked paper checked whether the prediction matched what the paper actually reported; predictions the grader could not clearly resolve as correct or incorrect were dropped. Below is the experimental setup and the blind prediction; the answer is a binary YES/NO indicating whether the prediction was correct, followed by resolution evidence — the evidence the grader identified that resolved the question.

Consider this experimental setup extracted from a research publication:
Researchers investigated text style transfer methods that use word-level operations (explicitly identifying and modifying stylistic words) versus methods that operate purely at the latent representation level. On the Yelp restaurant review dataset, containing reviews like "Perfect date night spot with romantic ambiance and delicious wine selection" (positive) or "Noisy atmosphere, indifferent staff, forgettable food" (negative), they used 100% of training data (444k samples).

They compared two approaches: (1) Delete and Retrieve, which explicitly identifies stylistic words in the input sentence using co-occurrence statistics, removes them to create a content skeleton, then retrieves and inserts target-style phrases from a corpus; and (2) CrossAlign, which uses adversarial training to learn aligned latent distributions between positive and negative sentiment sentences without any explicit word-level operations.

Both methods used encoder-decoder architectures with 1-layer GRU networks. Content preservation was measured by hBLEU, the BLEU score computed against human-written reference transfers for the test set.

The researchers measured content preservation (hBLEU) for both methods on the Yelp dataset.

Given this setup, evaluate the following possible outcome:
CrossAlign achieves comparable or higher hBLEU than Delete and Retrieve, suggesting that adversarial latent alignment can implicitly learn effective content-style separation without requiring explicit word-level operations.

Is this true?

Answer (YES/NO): NO